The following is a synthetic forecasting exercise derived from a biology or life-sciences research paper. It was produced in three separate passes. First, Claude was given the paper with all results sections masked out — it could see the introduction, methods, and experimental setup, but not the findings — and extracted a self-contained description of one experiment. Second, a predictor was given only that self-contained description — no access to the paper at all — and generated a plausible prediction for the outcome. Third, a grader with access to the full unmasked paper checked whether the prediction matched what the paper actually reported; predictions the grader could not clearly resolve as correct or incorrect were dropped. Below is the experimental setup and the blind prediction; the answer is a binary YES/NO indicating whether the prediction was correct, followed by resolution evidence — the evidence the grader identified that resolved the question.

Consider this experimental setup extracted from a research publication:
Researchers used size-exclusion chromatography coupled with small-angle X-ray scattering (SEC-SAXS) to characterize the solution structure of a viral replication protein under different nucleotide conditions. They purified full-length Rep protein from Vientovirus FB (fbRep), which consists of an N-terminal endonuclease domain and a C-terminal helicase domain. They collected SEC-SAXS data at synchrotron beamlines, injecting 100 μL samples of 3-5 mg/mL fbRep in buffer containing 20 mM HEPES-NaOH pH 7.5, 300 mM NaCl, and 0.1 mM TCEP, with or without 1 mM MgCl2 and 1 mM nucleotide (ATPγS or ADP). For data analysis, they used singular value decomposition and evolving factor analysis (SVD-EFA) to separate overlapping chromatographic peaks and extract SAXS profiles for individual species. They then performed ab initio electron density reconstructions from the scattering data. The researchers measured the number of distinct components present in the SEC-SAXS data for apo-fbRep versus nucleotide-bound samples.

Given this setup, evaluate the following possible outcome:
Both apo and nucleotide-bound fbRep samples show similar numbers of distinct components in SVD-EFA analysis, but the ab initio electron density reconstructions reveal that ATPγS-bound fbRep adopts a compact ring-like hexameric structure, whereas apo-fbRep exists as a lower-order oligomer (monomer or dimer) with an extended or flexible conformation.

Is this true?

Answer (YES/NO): NO